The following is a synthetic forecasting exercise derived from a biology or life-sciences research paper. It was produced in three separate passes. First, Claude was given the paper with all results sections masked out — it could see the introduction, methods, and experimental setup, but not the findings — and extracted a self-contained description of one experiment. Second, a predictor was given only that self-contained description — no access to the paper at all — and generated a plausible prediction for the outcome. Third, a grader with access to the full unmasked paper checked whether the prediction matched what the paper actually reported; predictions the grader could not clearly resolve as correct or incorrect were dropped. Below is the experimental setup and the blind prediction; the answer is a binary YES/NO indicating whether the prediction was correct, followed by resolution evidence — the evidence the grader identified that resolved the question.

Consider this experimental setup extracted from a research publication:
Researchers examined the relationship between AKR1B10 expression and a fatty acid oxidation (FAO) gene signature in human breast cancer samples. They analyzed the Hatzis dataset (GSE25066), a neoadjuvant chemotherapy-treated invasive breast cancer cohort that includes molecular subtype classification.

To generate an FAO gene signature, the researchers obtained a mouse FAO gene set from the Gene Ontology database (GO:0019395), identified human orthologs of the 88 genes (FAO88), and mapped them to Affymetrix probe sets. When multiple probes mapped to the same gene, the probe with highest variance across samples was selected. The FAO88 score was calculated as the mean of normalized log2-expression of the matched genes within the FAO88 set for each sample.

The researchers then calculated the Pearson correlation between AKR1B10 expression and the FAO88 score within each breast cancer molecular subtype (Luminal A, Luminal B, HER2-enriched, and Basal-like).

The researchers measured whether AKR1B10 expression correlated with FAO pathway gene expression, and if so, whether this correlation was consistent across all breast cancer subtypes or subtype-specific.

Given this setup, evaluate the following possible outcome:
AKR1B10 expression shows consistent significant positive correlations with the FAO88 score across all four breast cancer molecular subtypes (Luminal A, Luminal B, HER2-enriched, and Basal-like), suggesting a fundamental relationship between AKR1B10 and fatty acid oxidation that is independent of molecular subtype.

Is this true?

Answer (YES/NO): NO